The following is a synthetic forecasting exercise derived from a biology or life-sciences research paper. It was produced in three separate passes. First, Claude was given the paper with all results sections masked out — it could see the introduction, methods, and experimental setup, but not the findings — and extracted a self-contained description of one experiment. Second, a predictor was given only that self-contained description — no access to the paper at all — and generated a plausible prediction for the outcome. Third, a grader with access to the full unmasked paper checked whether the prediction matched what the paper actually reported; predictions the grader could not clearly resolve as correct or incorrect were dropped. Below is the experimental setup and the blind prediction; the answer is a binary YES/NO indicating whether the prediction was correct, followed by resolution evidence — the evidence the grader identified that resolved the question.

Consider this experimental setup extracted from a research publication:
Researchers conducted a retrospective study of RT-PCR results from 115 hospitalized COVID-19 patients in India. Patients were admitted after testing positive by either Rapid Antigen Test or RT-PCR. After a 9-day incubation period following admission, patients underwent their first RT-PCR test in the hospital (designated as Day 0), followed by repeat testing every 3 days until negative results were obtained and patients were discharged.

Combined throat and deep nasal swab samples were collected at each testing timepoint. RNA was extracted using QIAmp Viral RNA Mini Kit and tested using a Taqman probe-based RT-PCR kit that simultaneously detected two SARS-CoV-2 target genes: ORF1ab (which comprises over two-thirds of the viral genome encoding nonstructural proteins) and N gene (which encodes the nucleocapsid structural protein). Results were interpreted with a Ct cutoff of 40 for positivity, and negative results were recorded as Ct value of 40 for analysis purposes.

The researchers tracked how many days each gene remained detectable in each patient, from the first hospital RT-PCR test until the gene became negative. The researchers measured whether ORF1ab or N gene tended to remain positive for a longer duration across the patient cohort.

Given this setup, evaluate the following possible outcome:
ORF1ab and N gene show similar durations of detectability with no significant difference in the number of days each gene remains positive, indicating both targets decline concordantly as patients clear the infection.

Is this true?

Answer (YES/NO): NO